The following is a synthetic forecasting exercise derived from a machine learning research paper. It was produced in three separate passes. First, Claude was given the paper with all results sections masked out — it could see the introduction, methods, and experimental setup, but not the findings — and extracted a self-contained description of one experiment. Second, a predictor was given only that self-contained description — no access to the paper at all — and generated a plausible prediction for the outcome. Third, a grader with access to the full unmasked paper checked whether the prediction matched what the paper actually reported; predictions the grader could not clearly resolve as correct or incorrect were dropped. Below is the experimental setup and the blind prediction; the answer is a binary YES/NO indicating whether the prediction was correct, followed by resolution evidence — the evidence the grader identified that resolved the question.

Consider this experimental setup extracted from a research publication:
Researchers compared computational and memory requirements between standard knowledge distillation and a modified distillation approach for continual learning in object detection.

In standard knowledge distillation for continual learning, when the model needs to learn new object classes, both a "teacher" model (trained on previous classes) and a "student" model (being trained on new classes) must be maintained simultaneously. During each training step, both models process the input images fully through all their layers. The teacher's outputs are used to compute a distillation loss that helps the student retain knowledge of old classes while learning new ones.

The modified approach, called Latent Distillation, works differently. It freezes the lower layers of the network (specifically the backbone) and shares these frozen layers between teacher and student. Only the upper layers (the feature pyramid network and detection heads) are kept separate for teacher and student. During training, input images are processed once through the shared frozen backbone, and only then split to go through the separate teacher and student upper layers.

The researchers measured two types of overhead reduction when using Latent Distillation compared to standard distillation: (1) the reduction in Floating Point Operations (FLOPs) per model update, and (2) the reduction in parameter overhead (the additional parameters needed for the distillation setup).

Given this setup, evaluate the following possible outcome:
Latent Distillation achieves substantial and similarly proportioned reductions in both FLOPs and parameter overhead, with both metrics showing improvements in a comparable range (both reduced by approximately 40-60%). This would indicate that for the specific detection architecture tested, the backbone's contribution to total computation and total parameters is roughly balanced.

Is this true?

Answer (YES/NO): NO